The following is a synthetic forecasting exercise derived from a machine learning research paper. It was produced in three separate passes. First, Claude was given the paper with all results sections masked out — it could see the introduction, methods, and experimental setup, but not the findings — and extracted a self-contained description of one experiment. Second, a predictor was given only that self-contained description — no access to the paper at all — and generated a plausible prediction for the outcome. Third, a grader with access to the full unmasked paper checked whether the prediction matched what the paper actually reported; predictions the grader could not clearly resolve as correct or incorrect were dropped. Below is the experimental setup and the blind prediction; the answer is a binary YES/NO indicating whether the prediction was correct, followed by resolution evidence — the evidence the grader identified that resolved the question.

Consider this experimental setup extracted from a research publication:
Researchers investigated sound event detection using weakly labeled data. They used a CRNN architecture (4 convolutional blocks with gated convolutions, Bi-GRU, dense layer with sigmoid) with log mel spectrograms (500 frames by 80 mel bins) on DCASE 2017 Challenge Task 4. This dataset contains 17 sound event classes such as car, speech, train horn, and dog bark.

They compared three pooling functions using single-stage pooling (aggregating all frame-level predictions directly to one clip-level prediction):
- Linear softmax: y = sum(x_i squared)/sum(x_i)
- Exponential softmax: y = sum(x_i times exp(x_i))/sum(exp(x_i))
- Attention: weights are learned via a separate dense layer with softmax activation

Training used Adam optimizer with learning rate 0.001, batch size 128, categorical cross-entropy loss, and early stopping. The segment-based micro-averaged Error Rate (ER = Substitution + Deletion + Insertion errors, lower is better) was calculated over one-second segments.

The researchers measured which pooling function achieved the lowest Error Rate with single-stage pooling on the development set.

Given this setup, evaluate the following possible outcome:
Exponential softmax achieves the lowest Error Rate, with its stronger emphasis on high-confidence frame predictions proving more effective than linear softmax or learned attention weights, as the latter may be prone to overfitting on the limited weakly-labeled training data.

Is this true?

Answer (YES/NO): NO